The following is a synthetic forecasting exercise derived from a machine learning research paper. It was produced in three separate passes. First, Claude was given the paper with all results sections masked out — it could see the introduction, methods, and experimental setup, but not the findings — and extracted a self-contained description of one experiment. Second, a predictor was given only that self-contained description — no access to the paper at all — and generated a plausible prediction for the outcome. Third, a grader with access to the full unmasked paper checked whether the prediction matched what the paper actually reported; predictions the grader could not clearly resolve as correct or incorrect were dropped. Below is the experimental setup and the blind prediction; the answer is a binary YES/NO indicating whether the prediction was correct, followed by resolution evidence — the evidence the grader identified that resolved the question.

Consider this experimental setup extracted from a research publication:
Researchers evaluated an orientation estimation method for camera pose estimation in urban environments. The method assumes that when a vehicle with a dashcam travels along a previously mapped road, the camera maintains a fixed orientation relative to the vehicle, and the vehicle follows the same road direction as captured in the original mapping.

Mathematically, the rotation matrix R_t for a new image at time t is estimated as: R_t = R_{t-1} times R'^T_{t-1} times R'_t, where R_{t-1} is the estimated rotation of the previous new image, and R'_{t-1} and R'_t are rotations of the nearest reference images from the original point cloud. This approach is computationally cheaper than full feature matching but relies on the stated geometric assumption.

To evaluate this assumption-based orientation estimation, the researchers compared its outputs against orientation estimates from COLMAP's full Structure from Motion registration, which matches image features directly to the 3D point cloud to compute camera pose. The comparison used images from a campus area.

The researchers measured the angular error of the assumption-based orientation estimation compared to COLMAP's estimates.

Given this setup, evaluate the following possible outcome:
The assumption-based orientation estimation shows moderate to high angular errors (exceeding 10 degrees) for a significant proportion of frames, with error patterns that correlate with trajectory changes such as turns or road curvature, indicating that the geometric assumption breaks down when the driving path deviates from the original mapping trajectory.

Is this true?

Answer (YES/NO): NO